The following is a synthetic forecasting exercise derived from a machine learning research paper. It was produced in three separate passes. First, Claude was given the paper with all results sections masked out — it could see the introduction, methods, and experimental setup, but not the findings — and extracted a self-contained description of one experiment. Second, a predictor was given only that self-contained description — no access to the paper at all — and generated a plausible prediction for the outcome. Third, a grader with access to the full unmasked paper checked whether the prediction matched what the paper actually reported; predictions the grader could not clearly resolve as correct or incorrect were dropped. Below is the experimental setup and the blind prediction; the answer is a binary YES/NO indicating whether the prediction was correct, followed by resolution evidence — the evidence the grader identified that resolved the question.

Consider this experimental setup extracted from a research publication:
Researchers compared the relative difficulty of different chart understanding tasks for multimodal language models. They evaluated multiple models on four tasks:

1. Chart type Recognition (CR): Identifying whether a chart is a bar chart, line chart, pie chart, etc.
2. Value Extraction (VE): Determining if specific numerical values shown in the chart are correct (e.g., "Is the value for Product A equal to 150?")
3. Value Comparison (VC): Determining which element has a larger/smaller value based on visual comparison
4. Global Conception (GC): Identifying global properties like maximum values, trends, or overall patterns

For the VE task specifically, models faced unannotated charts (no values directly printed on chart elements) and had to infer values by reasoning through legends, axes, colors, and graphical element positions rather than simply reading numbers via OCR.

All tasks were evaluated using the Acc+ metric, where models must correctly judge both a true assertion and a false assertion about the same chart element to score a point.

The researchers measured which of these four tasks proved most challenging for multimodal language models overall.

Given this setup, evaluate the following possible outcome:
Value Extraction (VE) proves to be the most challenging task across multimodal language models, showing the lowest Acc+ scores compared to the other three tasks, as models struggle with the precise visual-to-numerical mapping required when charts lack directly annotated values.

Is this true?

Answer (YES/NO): YES